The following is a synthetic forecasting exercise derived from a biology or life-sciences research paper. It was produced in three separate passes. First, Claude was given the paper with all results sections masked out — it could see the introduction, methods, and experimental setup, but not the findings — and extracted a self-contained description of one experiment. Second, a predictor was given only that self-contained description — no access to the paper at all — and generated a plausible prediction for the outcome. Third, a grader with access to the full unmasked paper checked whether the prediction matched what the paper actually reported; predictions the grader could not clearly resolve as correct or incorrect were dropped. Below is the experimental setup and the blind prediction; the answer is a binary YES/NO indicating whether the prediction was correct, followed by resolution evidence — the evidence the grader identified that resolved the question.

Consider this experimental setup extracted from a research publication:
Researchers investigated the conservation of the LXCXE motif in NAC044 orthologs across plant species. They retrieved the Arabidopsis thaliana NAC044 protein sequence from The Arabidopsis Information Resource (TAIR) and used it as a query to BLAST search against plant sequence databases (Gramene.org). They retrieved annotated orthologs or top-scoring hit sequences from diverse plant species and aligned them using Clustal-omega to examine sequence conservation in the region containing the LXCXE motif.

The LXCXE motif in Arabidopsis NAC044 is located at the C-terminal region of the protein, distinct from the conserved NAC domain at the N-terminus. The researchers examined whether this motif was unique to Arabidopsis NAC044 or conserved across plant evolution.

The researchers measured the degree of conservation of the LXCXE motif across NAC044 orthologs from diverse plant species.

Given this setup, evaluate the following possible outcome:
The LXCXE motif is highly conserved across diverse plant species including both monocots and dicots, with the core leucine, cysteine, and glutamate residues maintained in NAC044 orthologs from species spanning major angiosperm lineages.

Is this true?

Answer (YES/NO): YES